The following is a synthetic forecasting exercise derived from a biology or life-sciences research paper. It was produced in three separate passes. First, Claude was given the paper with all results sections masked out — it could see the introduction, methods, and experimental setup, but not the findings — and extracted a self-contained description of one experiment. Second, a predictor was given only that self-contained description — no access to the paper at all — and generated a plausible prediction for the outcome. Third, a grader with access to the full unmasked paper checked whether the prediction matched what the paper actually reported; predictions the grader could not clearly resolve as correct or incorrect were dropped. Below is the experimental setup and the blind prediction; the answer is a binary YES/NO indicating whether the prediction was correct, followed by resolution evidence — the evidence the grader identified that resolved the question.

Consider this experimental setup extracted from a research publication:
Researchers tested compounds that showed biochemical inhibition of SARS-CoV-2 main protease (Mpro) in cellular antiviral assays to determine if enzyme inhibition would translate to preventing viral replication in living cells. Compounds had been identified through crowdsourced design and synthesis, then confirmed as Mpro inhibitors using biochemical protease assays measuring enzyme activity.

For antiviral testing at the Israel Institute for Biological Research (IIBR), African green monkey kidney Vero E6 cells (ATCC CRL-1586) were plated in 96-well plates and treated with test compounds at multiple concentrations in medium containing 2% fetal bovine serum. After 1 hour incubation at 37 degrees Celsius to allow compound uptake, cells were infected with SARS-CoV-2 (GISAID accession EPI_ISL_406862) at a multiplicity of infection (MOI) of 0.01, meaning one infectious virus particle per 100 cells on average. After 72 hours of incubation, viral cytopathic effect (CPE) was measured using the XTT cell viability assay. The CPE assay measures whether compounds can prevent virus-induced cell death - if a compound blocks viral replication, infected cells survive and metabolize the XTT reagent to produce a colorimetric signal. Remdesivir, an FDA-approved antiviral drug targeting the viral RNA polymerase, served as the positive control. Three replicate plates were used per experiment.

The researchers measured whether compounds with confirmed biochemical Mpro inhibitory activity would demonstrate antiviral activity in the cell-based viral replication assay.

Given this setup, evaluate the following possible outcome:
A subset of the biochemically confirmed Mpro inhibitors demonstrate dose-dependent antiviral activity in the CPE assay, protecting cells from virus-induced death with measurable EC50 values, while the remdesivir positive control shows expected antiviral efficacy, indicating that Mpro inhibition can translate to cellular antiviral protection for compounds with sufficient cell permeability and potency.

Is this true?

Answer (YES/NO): YES